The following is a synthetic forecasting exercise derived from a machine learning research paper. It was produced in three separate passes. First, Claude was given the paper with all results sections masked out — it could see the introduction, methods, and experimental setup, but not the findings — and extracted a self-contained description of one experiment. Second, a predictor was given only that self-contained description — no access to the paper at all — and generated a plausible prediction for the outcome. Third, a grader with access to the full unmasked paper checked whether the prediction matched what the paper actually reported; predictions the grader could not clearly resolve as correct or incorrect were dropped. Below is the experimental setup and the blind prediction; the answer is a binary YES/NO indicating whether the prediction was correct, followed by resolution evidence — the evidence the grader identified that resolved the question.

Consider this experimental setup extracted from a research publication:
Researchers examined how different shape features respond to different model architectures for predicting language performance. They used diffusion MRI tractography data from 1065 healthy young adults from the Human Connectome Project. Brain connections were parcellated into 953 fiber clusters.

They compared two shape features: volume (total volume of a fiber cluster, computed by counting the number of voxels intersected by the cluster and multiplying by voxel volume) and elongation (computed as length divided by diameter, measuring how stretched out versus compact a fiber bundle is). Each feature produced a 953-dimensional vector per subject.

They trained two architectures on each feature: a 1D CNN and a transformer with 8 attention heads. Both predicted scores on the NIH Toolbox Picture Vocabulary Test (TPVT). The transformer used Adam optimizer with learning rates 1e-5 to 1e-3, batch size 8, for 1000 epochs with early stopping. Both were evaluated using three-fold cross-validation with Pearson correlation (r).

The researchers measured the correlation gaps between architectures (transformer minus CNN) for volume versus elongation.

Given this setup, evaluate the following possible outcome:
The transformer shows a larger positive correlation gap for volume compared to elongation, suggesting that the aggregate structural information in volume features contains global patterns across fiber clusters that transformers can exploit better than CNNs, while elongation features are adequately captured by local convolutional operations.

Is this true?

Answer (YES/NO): NO